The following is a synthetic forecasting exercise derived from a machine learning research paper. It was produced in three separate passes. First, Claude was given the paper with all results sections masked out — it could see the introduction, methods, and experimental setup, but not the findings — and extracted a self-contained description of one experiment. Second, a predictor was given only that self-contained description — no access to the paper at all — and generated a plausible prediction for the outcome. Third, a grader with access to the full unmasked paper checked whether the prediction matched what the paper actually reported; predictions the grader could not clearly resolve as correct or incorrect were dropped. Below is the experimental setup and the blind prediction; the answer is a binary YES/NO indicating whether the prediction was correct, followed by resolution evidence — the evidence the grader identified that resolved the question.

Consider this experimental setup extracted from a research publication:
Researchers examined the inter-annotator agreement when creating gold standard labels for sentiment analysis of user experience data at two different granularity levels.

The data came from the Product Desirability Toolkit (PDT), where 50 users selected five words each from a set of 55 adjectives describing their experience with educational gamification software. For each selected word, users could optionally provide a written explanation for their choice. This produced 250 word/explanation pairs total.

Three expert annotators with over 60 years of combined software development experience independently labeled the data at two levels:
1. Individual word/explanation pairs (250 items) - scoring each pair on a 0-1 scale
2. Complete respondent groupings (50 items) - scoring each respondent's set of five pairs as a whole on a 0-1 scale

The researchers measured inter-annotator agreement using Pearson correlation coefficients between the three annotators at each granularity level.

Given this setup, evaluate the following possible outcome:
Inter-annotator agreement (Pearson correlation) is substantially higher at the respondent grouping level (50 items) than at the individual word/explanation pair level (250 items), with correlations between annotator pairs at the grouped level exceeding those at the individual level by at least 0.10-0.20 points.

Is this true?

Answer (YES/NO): NO